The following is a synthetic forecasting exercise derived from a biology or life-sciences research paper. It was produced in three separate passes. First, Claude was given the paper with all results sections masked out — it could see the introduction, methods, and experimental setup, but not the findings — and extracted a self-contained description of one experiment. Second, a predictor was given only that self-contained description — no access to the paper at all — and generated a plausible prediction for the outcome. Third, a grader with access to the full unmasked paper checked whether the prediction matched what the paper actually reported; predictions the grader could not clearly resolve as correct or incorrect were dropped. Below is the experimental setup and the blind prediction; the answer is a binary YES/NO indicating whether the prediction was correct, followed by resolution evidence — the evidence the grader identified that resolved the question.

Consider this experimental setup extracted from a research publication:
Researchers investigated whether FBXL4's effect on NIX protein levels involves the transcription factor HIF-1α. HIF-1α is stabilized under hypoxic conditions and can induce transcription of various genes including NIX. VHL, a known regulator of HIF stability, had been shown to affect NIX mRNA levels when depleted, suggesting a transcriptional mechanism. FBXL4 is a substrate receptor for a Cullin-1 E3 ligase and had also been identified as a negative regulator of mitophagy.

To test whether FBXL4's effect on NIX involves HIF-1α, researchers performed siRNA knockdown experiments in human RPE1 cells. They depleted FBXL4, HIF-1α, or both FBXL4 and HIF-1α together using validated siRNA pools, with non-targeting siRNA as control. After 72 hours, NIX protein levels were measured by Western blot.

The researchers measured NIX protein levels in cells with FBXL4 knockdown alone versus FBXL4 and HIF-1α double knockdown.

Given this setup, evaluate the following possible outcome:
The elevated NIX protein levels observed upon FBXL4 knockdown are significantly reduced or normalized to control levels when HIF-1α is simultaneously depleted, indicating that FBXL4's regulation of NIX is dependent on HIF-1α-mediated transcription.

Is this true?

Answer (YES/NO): NO